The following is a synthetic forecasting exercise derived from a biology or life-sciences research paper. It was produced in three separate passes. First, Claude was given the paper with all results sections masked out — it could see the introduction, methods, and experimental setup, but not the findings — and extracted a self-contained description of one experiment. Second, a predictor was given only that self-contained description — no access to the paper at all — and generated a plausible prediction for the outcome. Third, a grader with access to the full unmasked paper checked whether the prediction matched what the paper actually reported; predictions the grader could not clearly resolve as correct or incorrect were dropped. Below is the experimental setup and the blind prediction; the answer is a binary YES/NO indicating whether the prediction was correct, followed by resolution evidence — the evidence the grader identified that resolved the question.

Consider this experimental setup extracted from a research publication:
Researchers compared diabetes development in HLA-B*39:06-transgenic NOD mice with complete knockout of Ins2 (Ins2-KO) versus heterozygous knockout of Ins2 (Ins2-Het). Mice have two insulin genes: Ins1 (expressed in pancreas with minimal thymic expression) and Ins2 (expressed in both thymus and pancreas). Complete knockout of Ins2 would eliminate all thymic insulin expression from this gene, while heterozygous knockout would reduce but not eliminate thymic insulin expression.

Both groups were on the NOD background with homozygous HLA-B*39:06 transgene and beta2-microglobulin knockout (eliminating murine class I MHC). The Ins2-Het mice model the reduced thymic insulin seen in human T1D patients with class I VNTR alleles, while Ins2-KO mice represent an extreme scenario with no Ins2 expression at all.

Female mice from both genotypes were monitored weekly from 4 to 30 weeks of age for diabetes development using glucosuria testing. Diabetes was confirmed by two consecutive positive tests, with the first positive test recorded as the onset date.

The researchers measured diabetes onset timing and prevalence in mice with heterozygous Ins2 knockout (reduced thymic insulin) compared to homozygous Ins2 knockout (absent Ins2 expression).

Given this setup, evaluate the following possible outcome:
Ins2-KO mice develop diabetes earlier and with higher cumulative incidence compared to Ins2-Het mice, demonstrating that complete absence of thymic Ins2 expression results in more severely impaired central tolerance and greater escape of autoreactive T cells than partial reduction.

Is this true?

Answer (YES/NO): YES